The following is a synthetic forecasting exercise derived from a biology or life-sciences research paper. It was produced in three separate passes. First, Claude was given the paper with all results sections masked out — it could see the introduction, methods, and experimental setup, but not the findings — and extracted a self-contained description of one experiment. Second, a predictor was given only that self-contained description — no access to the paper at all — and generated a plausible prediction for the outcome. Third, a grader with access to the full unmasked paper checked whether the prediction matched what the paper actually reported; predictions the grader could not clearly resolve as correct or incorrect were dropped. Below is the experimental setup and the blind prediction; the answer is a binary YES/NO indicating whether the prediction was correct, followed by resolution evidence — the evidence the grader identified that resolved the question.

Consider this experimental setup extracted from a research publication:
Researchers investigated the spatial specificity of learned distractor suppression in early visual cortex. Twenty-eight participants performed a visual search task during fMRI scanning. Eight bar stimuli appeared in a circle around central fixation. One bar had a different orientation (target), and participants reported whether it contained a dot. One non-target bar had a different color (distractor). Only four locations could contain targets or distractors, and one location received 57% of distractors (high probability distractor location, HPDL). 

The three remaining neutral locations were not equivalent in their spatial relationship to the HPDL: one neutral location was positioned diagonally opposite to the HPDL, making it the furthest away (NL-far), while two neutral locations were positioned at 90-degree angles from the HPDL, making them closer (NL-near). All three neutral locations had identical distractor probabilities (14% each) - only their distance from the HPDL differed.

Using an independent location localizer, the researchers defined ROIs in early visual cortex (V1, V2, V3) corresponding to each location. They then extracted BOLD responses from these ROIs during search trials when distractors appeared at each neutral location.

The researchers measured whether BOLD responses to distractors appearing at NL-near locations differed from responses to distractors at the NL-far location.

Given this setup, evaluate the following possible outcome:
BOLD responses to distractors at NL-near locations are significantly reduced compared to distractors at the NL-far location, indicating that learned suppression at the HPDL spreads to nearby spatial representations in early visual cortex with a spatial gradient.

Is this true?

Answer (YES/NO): NO